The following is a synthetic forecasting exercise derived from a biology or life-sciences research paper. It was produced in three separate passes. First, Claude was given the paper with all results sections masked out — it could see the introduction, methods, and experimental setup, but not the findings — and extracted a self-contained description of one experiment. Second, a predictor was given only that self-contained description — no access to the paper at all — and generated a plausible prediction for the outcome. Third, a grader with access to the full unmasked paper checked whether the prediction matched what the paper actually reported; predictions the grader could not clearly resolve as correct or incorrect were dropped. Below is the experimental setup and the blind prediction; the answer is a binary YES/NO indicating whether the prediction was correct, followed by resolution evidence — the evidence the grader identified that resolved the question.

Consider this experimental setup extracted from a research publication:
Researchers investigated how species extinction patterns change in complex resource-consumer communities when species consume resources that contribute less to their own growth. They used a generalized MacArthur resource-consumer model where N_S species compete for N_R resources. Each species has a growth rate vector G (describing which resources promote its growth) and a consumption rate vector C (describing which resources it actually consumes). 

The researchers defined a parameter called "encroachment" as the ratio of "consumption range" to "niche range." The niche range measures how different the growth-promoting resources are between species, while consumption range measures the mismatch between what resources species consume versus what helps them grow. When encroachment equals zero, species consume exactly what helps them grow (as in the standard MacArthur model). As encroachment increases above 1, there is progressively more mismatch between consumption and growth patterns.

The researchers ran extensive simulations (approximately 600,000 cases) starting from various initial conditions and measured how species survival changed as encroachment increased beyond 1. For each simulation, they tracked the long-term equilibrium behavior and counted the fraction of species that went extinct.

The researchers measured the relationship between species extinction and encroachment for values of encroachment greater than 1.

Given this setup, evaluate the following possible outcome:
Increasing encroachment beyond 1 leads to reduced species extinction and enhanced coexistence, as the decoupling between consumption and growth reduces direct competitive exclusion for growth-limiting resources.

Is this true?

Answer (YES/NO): NO